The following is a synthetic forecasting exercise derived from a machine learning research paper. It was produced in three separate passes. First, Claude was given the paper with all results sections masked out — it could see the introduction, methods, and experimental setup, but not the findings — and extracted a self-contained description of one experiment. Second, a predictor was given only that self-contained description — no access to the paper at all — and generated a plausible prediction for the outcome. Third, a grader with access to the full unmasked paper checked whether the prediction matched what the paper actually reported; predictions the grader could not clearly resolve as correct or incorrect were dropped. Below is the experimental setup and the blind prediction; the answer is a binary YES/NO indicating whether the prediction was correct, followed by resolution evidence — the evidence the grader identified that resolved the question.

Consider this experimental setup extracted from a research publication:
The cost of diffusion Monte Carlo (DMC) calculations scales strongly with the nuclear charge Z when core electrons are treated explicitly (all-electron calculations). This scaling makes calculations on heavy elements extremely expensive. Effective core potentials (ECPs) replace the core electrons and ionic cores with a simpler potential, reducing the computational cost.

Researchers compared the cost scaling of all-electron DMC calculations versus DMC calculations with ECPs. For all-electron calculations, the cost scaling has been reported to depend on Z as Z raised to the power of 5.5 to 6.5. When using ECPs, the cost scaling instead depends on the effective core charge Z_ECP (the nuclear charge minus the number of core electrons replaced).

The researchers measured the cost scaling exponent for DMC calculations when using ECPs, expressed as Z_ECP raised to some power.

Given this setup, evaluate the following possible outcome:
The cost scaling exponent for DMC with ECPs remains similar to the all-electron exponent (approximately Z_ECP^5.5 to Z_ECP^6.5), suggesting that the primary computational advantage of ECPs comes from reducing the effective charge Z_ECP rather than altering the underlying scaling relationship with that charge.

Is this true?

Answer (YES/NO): NO